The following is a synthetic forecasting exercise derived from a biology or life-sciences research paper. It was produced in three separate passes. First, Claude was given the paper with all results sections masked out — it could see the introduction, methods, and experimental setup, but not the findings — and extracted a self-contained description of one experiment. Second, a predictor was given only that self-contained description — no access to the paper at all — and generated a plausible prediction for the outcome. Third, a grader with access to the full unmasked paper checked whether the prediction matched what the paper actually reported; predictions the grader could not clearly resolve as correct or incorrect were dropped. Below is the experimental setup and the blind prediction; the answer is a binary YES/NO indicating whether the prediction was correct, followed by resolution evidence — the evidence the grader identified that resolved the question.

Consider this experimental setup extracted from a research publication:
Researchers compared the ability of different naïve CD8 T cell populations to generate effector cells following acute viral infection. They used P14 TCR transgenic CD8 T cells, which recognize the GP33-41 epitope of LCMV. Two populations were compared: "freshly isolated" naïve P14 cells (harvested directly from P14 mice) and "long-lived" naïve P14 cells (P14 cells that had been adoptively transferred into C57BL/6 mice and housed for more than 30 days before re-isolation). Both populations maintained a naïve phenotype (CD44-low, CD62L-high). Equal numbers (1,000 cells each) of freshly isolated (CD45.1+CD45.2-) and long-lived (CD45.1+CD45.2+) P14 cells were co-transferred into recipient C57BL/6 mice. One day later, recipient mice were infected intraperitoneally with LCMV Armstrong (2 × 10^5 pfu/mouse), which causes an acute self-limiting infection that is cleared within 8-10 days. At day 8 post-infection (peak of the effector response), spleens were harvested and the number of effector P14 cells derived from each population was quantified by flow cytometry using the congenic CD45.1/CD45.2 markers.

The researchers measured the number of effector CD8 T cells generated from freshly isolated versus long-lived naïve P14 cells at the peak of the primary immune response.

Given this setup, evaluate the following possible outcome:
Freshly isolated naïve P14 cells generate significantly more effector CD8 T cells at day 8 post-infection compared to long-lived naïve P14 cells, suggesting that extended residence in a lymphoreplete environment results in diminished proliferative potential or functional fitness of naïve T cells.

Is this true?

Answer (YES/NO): NO